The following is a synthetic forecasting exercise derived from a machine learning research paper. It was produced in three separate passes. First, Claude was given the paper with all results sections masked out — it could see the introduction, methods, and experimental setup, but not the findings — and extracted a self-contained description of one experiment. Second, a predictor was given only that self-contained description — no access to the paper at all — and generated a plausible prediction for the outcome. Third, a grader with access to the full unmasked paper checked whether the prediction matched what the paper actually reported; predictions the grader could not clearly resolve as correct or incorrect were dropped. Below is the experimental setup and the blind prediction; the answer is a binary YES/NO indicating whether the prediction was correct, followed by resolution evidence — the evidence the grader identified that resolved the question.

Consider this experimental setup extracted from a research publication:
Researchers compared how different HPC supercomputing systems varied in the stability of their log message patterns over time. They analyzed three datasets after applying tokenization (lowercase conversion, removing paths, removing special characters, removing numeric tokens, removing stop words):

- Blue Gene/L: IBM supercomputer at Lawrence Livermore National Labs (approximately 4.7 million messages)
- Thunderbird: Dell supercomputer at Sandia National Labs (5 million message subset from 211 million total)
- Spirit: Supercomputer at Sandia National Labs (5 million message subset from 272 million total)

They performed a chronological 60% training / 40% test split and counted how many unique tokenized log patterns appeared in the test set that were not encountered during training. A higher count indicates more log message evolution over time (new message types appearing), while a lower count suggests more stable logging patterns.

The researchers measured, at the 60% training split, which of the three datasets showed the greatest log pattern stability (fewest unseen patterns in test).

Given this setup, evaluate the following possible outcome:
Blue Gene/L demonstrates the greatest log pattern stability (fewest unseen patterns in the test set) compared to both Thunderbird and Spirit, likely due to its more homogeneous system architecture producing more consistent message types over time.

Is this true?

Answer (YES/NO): NO